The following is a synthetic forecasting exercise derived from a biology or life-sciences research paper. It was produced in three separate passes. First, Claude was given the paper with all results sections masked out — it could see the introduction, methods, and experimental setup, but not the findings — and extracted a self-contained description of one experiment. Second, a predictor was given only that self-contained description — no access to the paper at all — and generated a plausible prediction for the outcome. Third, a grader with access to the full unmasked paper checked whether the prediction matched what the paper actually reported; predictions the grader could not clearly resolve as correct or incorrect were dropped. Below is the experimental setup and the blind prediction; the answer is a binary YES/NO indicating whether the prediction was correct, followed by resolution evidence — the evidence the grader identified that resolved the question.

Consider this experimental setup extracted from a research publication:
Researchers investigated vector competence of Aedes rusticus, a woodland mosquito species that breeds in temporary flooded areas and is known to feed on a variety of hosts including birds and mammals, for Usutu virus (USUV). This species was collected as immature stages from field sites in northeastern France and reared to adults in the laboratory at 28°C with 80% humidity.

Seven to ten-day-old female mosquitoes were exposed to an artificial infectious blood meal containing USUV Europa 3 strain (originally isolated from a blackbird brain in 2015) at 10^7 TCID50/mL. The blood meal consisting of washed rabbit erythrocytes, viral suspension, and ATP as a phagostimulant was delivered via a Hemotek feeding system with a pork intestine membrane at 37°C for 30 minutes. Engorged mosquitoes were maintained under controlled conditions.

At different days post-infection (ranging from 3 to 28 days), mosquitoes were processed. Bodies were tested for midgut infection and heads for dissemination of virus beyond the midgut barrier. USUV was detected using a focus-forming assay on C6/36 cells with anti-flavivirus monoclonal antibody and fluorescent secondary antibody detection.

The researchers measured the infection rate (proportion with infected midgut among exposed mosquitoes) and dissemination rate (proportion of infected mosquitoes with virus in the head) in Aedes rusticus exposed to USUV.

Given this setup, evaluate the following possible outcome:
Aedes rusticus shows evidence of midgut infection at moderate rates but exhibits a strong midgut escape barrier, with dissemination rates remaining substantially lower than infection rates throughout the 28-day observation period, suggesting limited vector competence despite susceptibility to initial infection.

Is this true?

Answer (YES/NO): NO